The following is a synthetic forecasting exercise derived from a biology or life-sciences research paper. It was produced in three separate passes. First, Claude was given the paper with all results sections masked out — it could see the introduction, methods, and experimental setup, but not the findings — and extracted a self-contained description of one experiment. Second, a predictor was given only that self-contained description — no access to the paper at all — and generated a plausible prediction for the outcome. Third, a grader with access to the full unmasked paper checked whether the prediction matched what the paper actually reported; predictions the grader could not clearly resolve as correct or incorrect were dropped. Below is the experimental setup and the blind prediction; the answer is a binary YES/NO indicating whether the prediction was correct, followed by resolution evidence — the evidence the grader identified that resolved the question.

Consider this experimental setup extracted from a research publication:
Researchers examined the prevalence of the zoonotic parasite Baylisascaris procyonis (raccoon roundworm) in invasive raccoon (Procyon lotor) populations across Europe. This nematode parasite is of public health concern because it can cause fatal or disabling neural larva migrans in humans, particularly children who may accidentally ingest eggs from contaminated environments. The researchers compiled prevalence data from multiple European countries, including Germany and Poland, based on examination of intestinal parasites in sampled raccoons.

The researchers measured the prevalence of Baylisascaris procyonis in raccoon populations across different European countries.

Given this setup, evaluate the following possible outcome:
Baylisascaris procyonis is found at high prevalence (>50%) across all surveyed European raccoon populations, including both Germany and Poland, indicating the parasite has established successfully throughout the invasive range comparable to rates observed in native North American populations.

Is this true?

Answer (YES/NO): NO